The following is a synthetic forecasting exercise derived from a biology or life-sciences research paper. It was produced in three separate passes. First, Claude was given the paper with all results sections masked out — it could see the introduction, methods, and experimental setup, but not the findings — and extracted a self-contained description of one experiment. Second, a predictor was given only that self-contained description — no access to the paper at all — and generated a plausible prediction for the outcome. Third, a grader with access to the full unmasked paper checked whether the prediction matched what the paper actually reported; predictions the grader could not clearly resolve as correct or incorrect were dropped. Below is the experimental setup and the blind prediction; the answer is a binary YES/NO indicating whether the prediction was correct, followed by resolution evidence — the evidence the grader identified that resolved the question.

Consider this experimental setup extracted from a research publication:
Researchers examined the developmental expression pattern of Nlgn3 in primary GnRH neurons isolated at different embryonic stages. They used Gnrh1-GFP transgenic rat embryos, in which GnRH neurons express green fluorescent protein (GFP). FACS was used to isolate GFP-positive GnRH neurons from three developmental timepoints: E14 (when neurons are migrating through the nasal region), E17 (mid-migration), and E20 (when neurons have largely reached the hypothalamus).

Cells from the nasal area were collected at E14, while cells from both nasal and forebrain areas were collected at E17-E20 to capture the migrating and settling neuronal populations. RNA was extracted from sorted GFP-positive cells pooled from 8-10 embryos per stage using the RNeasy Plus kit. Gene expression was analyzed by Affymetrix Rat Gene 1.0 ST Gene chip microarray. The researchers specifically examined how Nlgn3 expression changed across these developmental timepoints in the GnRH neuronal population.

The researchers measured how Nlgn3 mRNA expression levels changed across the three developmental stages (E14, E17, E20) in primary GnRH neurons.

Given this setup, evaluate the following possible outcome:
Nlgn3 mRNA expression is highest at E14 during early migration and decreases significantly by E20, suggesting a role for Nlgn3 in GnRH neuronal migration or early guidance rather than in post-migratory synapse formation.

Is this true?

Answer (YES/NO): NO